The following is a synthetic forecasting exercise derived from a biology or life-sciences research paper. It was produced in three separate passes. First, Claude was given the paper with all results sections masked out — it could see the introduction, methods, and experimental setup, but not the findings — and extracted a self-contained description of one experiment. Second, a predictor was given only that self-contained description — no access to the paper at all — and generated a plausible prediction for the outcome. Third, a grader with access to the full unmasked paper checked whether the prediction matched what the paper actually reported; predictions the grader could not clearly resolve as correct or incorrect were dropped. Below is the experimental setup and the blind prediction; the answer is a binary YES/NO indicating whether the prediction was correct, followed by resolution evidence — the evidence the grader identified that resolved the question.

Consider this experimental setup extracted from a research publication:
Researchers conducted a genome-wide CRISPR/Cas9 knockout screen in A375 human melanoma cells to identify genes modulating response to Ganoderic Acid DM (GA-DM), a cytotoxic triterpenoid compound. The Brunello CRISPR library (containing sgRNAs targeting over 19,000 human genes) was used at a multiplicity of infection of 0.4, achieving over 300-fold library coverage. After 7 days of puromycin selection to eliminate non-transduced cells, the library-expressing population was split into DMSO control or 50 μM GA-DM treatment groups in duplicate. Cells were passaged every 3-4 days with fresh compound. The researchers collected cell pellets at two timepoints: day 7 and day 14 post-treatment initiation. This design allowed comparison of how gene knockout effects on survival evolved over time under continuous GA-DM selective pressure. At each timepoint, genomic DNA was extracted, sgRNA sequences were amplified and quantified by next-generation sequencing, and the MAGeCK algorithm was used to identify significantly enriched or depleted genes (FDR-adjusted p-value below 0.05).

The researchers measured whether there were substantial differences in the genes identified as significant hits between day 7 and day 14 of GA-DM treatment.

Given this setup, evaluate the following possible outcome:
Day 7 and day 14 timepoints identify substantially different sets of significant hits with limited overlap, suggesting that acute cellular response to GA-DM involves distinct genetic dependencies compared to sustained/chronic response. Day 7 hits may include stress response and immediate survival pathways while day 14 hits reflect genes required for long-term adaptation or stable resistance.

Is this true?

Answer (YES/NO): YES